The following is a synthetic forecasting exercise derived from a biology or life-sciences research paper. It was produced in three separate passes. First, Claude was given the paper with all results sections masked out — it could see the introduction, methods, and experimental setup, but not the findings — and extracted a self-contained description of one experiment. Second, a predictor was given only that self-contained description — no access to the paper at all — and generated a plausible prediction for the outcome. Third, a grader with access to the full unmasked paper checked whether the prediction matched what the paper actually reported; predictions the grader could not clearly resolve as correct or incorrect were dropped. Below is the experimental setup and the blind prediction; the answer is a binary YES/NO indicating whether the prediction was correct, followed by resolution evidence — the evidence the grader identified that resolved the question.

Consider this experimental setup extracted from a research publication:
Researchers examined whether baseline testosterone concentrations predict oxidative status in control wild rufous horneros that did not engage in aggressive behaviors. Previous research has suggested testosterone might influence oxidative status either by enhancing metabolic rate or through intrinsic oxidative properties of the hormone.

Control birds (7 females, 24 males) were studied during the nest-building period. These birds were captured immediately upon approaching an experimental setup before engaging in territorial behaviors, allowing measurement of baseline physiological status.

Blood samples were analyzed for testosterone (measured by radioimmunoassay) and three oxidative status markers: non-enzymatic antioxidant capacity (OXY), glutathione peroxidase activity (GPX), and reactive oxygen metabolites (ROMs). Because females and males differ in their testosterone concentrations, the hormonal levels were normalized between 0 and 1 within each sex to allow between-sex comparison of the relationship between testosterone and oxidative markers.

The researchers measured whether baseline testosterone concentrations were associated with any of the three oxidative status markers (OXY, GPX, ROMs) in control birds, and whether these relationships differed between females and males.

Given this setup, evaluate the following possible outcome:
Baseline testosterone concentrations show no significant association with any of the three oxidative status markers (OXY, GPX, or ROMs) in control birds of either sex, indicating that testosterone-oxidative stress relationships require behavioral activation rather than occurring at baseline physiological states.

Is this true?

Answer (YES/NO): YES